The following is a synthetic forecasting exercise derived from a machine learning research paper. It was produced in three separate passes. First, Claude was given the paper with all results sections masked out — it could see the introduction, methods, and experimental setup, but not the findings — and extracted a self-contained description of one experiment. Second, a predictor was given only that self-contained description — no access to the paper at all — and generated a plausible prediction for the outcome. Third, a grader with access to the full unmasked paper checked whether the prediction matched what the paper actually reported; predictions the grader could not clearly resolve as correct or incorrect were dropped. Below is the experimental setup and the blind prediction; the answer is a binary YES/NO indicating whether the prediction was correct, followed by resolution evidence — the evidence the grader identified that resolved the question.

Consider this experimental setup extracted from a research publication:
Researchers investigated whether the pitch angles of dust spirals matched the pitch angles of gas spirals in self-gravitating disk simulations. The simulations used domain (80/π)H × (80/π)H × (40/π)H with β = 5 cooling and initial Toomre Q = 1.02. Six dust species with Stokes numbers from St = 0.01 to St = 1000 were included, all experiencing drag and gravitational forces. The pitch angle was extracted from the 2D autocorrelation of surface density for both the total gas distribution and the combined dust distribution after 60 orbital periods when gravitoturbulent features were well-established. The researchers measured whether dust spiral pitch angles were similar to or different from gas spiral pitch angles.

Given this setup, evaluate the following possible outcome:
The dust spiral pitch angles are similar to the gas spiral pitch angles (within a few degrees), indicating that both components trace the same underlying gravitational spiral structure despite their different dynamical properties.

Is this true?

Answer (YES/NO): NO